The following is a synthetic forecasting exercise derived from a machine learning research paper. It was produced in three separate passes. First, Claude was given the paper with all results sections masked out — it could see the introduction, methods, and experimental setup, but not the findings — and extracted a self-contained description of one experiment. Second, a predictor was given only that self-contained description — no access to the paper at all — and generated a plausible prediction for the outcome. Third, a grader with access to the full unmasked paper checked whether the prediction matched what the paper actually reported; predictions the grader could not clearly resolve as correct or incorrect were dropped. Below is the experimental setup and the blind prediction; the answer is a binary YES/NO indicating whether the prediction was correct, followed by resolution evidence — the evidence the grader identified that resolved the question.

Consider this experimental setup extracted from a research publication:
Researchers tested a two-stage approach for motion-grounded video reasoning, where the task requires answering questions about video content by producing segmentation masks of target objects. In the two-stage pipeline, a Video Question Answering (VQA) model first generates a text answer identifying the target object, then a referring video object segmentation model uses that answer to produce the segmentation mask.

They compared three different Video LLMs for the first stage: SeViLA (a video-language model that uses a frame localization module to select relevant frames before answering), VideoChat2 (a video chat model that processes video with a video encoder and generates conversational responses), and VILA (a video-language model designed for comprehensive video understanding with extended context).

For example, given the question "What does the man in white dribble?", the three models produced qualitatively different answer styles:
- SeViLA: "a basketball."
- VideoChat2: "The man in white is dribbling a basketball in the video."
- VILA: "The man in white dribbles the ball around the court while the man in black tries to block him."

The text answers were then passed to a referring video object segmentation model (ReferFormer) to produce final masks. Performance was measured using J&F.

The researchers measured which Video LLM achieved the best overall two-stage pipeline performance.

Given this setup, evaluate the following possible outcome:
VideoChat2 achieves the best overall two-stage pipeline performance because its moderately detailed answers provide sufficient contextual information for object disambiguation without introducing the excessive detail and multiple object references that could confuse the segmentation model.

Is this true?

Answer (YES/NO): NO